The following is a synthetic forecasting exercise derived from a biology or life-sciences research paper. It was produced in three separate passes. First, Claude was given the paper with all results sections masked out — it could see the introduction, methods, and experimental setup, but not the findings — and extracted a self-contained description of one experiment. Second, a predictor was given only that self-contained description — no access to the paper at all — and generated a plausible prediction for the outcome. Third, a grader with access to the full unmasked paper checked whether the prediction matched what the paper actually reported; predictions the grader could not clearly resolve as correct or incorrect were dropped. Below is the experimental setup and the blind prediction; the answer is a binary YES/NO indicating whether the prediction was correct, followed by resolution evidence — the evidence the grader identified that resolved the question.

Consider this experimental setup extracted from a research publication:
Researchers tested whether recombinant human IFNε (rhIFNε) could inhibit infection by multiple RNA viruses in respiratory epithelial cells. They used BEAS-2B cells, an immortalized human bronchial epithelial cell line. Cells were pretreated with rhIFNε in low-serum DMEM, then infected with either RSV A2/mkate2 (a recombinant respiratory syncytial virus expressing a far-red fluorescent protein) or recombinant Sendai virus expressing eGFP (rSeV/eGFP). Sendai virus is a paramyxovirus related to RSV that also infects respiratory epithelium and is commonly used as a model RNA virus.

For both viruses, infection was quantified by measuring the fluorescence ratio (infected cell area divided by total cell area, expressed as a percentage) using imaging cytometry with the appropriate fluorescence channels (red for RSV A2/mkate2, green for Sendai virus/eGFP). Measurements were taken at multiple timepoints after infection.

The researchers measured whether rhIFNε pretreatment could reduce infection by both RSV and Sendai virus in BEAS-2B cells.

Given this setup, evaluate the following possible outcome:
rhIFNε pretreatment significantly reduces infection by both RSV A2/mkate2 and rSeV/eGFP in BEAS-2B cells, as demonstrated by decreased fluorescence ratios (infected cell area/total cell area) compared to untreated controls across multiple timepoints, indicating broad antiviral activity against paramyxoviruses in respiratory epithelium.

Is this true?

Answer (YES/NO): NO